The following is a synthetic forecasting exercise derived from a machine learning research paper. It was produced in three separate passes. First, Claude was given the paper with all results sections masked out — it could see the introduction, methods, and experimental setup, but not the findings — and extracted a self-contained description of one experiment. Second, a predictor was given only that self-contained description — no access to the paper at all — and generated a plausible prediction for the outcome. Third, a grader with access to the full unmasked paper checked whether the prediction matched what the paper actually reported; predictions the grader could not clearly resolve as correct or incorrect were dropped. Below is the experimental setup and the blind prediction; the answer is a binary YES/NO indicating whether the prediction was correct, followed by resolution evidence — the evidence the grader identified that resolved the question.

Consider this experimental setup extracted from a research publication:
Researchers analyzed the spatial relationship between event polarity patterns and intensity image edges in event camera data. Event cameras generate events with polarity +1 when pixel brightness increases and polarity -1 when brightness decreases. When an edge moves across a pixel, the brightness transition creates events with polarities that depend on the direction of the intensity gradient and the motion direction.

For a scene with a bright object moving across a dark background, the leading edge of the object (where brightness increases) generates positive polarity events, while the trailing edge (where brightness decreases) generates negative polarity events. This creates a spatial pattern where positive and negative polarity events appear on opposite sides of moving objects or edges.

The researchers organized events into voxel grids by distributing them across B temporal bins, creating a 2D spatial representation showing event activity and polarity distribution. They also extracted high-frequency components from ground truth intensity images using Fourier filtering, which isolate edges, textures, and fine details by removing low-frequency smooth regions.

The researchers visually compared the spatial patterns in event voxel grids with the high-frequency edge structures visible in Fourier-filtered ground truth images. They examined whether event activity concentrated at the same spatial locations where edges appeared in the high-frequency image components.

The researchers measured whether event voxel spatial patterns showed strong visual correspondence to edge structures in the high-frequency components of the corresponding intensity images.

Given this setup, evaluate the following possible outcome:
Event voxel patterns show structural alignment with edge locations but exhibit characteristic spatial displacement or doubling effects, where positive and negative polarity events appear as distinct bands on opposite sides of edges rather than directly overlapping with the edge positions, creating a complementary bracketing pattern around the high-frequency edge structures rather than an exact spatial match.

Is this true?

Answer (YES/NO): NO